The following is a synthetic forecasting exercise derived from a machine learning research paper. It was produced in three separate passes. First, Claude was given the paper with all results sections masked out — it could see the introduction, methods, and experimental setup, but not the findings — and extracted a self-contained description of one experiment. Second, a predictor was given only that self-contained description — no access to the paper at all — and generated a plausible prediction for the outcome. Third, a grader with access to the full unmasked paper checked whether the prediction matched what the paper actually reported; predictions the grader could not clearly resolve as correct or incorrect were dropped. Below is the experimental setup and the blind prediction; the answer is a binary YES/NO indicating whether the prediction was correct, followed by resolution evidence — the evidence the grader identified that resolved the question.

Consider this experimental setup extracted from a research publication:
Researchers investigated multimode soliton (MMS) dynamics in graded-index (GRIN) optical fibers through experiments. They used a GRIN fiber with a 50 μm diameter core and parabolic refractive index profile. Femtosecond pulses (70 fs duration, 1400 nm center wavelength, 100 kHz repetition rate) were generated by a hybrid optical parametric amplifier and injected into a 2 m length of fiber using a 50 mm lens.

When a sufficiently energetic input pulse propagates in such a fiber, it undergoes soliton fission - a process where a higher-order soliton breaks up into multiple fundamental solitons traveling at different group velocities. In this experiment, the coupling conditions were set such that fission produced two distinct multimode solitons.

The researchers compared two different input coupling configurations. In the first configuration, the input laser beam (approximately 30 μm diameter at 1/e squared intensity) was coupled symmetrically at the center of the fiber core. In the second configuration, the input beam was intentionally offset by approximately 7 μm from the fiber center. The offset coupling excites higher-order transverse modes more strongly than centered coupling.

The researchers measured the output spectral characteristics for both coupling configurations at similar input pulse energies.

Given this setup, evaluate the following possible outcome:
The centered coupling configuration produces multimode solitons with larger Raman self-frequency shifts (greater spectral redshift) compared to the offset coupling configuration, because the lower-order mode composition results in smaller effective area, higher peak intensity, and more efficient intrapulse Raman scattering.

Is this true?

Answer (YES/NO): YES